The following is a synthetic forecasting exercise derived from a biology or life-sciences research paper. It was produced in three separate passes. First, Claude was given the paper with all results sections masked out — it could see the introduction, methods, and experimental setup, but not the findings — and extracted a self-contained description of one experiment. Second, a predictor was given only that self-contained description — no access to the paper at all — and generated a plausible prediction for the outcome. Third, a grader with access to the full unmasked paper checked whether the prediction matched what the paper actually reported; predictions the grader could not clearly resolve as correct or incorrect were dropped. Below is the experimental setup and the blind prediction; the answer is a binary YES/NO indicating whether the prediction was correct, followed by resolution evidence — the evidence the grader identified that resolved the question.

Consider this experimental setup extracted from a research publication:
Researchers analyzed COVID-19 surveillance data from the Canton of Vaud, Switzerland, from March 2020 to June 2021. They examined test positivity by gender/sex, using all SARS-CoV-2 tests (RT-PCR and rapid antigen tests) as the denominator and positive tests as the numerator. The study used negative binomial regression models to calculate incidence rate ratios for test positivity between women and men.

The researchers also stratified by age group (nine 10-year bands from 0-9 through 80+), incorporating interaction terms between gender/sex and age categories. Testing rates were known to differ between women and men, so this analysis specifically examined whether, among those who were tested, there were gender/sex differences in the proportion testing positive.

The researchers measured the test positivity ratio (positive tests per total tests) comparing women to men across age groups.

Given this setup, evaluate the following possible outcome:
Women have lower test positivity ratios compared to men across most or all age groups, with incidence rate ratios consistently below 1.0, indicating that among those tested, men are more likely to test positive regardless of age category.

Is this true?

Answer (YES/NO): NO